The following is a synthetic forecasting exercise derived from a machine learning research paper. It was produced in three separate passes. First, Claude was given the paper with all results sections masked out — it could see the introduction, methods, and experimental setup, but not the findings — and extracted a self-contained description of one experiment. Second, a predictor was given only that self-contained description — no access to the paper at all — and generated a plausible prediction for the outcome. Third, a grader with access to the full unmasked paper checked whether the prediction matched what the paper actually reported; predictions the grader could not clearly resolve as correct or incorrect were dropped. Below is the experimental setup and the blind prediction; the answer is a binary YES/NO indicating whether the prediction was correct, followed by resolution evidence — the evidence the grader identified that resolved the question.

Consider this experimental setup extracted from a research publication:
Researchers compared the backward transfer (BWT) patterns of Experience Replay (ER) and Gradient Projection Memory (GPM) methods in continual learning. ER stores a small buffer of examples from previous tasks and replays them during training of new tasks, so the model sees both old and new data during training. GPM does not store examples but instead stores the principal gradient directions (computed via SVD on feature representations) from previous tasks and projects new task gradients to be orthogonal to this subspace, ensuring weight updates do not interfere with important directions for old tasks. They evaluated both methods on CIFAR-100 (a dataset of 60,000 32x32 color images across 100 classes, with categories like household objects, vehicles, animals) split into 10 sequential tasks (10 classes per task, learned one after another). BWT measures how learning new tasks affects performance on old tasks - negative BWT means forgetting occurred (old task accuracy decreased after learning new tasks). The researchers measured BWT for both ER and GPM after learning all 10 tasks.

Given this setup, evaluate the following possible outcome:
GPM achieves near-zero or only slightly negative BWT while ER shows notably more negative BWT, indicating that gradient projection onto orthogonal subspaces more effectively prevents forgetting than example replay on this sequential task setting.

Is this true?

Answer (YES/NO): YES